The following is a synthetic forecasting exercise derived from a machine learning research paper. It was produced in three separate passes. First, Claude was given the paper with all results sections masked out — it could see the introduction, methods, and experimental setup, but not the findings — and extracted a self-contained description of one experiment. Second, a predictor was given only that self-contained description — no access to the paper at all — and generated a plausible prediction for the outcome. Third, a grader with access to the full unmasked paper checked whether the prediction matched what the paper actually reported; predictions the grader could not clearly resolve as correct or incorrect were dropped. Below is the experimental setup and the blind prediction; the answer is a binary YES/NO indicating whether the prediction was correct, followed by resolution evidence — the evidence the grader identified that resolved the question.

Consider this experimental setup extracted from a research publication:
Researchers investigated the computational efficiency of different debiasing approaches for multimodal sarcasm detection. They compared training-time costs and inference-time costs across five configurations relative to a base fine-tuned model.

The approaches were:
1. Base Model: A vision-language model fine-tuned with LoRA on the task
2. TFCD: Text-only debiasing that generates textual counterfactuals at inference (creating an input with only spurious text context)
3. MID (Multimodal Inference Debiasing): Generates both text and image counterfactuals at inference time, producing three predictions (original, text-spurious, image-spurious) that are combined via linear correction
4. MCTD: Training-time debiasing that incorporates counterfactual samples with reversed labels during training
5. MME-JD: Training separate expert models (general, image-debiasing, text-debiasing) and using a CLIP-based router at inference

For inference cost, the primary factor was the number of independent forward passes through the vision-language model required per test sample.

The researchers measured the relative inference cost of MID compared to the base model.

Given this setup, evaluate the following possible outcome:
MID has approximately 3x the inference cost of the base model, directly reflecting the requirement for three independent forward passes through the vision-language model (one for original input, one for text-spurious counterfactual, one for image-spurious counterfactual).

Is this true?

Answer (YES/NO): YES